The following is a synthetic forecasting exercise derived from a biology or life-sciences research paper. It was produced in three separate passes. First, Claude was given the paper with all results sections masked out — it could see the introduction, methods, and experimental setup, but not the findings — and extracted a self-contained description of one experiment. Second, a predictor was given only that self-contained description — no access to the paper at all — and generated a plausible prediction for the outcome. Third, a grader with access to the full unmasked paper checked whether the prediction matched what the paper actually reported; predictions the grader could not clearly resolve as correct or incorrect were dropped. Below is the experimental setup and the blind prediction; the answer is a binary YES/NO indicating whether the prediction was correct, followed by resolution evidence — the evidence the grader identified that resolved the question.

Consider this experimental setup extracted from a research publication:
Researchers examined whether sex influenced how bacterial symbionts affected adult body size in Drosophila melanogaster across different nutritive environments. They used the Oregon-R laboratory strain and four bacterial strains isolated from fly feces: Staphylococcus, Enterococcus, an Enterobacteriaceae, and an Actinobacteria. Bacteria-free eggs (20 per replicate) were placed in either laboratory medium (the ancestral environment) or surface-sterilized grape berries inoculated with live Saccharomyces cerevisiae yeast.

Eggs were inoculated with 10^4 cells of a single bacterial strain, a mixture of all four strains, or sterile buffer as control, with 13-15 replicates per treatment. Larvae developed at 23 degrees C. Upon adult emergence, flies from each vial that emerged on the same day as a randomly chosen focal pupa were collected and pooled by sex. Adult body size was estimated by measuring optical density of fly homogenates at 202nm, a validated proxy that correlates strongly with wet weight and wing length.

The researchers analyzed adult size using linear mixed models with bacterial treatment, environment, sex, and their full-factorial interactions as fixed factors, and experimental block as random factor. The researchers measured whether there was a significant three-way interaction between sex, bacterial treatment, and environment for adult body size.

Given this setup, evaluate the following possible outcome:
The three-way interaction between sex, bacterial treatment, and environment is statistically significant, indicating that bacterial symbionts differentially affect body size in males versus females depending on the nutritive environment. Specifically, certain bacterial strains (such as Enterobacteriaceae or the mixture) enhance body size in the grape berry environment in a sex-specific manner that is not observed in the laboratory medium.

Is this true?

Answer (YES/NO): NO